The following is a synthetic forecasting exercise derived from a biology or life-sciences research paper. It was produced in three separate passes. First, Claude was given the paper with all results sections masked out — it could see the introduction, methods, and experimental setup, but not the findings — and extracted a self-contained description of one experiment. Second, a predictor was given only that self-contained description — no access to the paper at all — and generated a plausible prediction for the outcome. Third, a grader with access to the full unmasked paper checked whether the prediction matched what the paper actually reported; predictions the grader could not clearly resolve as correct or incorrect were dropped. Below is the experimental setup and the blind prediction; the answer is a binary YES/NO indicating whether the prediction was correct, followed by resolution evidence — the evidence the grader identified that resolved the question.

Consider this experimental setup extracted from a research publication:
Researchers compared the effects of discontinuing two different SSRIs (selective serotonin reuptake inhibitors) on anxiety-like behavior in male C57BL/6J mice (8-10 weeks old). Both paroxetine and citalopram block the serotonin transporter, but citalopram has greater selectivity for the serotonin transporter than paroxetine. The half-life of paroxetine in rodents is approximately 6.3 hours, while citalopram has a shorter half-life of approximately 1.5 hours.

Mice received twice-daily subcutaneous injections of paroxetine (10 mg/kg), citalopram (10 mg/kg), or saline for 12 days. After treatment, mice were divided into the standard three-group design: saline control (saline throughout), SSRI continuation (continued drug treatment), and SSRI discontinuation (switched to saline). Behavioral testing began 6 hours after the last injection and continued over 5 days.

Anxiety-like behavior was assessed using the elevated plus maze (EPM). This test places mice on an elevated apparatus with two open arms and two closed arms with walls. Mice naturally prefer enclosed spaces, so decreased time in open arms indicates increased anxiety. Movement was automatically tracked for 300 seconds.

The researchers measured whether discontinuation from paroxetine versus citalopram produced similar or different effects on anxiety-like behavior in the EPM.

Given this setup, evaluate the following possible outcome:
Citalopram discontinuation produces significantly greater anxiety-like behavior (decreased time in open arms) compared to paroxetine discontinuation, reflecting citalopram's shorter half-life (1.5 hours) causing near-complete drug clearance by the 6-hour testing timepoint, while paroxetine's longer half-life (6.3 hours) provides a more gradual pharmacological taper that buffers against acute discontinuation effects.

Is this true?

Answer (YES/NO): NO